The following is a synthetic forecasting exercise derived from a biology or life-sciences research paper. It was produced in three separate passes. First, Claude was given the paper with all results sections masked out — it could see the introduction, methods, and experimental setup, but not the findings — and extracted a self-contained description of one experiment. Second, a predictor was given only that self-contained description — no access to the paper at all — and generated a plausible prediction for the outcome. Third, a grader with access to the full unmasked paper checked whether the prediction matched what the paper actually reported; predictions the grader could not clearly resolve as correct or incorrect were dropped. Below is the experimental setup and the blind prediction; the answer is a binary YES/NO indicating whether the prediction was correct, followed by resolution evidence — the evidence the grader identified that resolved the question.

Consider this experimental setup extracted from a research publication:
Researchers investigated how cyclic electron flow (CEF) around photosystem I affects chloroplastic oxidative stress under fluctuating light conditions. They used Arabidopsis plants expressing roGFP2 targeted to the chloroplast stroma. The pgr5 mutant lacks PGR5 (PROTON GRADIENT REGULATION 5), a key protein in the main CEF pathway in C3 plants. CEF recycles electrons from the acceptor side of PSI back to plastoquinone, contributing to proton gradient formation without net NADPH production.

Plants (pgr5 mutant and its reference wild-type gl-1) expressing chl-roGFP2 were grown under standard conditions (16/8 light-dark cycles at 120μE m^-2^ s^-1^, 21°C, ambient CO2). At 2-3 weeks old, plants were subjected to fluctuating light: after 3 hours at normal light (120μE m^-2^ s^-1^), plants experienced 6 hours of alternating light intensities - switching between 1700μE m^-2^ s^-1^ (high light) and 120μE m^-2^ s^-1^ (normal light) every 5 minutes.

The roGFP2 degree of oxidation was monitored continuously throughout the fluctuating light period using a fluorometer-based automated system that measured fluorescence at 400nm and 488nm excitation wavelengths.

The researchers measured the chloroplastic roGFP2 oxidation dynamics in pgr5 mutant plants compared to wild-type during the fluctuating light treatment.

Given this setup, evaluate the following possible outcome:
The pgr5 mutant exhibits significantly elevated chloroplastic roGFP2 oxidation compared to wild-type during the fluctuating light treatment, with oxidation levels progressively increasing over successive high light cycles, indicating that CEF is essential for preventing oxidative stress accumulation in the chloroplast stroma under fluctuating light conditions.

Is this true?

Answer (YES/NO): NO